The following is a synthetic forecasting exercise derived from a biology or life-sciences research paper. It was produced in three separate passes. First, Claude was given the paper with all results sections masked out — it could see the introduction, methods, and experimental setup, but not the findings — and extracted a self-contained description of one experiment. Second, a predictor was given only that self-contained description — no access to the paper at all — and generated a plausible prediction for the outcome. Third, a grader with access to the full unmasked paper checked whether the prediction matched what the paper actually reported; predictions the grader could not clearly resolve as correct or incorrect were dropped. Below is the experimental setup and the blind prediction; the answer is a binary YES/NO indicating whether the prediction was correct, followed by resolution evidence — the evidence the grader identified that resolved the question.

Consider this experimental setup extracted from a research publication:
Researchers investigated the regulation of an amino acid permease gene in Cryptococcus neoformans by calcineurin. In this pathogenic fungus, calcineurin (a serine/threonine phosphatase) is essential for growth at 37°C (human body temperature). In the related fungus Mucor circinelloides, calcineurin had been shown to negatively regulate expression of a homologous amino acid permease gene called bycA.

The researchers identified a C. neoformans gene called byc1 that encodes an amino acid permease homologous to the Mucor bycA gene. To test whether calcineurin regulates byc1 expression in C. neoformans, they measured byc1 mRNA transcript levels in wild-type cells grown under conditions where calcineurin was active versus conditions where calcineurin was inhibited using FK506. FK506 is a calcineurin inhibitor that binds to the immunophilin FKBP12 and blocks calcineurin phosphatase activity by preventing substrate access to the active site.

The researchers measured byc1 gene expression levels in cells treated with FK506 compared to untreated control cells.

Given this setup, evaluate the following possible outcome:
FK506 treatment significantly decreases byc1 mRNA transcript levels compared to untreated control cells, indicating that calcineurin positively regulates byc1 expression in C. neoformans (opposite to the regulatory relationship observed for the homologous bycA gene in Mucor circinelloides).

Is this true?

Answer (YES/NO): NO